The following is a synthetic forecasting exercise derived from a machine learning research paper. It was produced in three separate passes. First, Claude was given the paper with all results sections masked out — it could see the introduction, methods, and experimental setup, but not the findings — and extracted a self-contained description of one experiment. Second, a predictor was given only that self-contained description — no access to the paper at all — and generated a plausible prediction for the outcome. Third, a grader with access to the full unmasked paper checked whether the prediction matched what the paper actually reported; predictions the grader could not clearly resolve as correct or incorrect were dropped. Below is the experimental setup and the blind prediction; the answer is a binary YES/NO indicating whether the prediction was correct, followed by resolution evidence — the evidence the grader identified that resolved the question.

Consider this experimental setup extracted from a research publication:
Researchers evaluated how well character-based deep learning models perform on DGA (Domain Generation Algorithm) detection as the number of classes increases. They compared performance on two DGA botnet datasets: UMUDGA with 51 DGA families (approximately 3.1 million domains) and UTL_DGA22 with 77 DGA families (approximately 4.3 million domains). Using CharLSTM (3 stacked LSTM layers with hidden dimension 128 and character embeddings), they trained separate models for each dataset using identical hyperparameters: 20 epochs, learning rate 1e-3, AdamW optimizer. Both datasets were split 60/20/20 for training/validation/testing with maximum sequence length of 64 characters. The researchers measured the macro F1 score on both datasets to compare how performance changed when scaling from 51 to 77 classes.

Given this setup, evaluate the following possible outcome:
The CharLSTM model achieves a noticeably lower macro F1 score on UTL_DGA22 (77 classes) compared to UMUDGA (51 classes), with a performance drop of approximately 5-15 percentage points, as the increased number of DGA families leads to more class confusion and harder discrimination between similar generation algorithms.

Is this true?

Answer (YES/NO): NO